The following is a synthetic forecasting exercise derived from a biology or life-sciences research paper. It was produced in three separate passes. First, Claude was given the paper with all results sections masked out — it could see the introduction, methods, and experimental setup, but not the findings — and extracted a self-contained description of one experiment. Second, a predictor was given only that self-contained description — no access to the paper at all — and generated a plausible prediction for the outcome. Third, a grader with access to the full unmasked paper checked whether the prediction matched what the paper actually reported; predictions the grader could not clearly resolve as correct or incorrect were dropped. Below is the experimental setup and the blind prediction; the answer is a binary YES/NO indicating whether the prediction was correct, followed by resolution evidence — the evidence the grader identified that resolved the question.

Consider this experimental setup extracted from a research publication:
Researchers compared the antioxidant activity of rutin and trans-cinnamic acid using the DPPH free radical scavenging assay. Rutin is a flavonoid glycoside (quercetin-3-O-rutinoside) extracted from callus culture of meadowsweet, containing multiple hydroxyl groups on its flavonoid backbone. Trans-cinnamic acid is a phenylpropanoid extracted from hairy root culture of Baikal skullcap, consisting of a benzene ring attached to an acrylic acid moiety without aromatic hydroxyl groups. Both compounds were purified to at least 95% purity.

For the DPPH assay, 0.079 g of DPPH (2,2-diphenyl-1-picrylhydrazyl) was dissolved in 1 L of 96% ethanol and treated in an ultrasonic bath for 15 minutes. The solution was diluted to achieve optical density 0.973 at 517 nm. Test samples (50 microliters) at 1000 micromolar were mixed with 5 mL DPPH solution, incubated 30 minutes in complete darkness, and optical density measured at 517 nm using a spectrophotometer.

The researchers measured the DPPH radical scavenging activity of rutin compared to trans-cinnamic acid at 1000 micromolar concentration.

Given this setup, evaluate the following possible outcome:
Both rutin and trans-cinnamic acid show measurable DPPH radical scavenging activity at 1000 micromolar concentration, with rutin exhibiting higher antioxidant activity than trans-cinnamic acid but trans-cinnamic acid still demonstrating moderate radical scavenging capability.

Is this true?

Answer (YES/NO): NO